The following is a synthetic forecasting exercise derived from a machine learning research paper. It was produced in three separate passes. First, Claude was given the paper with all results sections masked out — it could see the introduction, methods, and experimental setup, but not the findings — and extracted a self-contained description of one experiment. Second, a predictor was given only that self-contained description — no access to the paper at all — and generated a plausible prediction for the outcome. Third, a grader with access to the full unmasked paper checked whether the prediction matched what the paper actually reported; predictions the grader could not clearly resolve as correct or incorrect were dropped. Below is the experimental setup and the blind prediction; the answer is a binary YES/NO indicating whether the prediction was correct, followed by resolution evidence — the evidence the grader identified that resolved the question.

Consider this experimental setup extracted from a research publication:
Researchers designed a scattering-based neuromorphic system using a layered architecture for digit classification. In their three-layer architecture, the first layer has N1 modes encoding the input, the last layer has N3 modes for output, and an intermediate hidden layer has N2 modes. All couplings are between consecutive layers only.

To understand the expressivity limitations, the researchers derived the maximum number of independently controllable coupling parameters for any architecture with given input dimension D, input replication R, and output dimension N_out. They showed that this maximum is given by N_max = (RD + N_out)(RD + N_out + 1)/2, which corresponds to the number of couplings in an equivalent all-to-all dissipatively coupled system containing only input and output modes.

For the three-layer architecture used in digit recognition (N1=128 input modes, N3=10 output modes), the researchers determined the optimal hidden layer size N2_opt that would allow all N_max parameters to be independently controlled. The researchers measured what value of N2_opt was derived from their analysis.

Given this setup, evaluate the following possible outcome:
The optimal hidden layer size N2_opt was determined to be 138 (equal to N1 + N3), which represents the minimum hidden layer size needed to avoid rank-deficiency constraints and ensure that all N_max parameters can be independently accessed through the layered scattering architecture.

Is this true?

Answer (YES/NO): NO